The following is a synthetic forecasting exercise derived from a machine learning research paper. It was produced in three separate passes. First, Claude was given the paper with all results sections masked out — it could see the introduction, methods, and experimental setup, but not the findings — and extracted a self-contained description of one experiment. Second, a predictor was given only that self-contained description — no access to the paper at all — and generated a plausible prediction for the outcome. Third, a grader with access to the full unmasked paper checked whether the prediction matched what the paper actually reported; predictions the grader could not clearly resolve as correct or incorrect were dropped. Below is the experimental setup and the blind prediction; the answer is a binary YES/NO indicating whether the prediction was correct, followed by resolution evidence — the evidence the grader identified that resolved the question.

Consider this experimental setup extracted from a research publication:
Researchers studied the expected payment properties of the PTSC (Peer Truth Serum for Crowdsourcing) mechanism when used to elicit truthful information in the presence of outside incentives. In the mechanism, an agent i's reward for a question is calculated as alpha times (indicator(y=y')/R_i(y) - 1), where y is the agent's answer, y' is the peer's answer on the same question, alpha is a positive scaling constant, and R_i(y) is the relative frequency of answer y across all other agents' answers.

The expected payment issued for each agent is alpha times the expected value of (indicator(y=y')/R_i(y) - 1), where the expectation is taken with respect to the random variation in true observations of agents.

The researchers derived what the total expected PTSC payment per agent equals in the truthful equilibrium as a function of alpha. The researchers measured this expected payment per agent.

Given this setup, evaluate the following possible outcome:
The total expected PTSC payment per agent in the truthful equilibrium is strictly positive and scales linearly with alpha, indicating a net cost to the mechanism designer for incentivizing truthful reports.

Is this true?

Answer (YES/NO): YES